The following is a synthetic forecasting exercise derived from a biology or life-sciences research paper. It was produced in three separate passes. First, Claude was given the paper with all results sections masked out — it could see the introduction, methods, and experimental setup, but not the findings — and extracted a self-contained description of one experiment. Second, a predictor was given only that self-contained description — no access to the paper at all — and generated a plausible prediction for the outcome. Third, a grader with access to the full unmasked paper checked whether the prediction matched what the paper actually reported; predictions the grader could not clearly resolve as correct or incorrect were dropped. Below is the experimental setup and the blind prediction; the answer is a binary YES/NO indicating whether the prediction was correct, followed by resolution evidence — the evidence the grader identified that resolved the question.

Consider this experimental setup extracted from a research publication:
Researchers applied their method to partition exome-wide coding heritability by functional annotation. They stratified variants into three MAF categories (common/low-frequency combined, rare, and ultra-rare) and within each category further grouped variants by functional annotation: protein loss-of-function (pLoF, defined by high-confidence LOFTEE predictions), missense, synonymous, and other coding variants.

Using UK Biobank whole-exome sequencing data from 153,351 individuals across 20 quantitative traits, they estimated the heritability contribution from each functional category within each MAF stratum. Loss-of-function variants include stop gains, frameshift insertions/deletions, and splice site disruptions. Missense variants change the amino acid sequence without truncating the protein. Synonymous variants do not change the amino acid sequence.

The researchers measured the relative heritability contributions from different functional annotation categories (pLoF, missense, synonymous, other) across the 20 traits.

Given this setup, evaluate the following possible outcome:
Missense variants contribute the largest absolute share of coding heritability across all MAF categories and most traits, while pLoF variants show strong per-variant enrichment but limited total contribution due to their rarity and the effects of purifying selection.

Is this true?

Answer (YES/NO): YES